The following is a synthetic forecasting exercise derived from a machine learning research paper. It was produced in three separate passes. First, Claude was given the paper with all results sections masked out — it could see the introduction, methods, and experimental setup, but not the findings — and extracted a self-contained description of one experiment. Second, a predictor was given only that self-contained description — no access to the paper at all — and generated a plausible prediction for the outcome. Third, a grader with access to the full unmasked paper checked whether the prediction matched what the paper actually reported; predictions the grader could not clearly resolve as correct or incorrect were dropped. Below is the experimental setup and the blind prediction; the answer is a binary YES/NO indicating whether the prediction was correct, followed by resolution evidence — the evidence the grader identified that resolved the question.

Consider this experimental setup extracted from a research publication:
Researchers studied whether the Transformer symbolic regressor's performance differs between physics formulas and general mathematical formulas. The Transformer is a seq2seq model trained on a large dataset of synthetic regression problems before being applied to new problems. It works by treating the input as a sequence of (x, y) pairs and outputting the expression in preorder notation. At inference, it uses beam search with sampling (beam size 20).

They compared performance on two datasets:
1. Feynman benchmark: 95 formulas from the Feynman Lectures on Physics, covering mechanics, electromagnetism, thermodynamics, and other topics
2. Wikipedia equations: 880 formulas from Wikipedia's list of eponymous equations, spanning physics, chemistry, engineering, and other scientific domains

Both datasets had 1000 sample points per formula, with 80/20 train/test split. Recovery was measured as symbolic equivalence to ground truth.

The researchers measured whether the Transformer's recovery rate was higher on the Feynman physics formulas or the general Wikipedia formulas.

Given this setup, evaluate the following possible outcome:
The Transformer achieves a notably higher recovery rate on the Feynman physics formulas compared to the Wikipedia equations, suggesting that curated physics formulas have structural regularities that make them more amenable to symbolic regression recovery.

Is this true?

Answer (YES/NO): NO